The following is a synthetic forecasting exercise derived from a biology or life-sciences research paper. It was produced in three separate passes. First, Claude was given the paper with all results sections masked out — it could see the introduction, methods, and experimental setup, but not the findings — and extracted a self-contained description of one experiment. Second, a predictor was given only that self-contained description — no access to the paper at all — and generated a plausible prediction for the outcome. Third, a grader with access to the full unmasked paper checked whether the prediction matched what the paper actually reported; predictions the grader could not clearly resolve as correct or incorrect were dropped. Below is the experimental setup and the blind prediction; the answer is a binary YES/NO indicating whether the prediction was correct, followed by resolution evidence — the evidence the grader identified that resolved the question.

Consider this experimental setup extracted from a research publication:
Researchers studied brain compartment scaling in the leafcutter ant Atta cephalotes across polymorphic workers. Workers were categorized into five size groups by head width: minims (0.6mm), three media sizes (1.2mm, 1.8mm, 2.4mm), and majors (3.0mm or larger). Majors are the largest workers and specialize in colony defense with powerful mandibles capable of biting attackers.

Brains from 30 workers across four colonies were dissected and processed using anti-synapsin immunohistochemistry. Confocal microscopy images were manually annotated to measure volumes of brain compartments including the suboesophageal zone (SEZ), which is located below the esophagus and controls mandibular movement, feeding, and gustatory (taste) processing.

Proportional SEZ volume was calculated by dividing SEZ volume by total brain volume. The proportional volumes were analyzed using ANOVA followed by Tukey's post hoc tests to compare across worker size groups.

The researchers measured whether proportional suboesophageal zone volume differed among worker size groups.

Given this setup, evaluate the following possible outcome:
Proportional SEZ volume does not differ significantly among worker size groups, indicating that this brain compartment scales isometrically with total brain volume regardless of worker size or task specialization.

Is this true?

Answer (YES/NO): YES